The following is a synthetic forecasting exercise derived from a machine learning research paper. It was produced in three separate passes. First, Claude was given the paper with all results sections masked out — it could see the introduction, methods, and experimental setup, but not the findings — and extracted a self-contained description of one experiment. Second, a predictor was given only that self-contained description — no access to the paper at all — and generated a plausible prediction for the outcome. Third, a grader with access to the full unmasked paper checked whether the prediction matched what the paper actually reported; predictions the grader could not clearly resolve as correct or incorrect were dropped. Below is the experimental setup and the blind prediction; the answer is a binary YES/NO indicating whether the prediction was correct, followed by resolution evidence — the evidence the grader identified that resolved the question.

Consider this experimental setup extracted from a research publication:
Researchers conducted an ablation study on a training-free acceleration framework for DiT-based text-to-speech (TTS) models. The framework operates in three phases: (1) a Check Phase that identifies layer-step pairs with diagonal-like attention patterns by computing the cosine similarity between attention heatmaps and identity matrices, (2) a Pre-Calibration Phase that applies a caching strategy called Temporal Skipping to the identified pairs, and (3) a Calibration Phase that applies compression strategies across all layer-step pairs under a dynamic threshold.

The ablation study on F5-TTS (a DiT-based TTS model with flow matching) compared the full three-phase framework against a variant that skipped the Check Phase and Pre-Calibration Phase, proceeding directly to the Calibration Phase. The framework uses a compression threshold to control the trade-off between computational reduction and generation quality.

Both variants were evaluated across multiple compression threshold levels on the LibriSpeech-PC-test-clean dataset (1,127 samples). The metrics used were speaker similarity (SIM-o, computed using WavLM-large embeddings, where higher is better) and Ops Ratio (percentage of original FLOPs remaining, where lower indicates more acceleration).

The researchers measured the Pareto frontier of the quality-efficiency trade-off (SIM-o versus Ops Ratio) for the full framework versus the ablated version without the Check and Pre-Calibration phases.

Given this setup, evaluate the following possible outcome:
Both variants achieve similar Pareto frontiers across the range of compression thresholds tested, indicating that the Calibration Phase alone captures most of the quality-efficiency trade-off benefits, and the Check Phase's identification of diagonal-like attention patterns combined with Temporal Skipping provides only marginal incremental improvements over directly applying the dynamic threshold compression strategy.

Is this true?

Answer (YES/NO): NO